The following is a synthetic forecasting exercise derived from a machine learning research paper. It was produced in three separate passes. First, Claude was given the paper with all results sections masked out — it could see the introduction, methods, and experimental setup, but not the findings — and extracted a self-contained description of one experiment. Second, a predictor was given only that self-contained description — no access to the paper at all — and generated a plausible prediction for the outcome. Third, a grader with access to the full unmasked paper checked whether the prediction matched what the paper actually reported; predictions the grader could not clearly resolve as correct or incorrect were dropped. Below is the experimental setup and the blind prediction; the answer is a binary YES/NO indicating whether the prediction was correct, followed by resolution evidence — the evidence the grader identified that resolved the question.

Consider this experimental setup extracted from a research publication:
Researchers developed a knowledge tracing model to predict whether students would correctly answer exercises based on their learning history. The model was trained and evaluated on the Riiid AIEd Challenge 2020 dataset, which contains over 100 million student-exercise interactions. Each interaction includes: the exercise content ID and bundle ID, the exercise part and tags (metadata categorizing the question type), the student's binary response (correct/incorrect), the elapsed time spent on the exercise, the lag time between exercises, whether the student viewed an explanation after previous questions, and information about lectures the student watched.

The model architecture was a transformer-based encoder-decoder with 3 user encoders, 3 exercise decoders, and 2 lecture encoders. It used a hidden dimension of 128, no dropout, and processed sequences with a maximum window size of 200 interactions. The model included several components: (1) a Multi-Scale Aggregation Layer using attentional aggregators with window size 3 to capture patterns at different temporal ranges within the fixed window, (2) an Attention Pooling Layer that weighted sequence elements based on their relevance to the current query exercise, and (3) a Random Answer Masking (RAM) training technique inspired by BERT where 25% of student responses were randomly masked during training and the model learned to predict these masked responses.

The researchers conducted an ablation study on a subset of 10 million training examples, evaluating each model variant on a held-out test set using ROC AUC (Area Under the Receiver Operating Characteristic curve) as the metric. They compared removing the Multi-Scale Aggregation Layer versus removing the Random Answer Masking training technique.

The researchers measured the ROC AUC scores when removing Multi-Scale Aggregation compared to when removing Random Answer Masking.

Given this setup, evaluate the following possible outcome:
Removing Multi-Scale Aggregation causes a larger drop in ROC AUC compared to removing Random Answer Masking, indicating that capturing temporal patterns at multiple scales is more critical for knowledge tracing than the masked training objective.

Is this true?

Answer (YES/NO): NO